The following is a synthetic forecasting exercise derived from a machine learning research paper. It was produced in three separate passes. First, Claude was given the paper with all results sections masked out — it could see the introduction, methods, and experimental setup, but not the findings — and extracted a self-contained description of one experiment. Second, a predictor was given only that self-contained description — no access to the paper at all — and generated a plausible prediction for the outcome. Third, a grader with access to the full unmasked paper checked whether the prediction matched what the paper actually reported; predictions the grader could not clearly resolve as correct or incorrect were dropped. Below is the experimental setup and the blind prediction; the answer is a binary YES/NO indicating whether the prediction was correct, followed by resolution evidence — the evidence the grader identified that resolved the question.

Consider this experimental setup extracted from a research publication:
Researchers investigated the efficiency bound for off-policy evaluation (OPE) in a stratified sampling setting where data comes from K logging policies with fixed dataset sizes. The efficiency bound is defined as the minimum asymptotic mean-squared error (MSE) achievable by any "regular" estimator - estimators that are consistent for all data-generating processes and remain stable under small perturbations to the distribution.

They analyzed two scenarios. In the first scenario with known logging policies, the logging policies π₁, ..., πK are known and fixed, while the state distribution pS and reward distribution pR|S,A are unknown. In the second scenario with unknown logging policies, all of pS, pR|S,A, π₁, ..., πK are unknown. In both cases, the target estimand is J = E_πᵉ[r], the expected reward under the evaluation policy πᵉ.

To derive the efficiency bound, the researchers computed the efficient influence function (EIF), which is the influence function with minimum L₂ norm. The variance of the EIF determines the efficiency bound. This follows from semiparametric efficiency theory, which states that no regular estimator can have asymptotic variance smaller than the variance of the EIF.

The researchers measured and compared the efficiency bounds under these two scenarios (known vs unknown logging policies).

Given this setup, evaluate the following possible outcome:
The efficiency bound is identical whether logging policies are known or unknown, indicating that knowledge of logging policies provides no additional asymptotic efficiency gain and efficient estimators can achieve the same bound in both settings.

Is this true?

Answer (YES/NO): YES